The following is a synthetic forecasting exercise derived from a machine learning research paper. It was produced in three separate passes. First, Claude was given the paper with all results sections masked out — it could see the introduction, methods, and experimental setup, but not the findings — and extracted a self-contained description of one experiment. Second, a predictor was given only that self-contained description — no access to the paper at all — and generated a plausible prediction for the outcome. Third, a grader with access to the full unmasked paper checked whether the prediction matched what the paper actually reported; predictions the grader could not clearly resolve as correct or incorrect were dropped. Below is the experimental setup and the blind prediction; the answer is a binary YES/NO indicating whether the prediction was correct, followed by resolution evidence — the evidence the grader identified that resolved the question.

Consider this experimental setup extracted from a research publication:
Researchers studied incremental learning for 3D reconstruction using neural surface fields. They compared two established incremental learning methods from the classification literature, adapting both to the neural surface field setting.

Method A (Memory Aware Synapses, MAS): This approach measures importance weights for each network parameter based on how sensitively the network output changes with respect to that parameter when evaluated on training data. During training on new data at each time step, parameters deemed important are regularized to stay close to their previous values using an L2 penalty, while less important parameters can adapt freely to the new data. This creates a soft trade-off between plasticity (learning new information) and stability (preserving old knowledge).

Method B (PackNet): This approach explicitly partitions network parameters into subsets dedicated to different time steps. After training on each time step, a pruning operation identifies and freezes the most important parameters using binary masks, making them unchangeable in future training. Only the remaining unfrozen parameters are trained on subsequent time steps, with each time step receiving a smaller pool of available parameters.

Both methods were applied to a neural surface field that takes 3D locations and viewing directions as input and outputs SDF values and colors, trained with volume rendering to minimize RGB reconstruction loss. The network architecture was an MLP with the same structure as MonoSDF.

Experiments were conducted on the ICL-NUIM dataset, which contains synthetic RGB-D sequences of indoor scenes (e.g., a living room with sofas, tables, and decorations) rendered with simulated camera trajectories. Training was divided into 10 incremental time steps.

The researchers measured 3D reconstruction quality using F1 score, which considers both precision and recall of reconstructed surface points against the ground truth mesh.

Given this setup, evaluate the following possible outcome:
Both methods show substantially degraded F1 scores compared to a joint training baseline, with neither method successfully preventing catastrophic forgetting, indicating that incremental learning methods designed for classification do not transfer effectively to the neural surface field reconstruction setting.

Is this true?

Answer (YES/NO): YES